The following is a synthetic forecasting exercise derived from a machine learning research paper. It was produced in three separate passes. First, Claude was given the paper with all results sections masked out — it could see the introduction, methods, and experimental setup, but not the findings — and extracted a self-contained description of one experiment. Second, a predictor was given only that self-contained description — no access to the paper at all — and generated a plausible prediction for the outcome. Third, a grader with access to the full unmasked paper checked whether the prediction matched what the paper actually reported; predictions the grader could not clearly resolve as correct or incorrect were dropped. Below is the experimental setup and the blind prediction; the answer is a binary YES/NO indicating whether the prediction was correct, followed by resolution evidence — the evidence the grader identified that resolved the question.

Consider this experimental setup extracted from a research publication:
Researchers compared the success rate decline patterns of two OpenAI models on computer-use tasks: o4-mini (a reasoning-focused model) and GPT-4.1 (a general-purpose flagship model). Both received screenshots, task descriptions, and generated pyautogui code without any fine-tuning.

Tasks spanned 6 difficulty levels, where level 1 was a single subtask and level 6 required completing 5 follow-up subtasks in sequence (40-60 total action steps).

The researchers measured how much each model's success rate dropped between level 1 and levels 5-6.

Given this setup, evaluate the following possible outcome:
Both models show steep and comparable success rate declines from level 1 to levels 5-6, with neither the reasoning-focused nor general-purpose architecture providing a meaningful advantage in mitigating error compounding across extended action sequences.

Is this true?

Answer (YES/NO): NO